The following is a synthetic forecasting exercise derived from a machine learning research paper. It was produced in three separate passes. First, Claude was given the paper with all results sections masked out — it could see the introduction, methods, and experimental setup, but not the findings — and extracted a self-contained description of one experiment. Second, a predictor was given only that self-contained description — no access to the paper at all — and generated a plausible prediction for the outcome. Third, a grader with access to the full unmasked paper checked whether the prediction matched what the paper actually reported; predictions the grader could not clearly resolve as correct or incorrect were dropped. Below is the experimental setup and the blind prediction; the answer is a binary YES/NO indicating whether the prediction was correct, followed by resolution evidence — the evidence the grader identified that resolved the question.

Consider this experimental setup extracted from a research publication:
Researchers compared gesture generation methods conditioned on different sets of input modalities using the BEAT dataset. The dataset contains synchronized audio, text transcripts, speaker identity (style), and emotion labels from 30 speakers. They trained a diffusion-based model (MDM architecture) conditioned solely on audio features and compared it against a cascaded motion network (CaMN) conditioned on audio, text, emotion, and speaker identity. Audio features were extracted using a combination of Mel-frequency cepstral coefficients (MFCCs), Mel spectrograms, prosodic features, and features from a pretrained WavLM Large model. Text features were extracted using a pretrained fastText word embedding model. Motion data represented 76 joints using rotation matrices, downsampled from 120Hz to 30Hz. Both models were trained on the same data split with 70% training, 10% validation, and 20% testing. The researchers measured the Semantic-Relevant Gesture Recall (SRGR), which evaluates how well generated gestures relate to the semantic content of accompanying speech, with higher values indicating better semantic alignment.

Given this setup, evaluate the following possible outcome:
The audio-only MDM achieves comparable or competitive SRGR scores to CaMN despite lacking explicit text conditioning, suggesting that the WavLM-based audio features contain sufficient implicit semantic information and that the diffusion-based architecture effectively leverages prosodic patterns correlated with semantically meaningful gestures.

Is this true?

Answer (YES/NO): NO